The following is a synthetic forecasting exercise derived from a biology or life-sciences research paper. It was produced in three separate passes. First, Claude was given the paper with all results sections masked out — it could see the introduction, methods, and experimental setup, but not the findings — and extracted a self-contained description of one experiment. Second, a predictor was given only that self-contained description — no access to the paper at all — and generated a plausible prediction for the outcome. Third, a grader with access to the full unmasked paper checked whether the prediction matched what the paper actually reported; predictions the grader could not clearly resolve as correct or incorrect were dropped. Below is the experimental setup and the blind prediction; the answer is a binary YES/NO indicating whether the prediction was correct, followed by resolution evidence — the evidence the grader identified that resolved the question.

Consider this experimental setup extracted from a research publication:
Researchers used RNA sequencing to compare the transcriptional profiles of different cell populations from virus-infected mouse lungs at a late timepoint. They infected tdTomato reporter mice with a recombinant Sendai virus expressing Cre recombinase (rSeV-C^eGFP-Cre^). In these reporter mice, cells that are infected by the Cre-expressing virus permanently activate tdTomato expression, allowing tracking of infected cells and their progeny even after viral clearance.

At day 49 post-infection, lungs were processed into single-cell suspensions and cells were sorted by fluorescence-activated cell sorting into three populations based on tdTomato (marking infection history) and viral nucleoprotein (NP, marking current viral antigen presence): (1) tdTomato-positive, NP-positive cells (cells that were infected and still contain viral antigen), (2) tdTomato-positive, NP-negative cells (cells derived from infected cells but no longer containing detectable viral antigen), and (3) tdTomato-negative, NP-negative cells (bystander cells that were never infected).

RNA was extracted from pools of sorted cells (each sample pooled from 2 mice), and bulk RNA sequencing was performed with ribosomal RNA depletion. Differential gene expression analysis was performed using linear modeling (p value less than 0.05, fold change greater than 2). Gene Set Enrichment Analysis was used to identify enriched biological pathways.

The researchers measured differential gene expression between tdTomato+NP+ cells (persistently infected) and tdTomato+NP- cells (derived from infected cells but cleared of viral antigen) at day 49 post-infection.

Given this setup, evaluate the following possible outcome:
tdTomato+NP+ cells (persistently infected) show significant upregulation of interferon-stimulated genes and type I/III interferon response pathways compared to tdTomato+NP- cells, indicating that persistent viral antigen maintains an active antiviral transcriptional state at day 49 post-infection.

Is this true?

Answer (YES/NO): NO